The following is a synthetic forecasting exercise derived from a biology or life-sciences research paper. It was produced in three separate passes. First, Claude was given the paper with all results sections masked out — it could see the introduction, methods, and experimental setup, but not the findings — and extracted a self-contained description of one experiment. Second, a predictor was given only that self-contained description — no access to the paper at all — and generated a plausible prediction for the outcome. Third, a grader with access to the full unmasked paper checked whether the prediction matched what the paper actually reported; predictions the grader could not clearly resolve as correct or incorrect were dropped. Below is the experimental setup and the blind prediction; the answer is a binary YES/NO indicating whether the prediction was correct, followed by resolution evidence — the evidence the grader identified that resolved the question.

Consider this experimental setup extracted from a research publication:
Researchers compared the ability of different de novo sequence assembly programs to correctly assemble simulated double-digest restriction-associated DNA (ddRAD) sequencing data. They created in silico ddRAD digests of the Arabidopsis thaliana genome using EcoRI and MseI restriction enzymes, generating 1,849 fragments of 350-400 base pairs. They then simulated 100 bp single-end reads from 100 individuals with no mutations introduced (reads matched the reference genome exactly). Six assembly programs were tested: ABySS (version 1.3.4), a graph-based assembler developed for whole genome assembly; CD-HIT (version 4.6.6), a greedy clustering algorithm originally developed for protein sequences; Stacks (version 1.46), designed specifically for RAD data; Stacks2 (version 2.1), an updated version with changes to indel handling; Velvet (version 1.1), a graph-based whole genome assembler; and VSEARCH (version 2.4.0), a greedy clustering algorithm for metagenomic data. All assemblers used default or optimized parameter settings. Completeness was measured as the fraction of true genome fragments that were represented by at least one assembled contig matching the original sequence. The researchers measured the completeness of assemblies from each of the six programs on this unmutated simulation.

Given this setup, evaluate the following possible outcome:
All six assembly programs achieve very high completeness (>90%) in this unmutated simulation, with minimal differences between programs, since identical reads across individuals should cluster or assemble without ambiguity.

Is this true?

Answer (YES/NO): NO